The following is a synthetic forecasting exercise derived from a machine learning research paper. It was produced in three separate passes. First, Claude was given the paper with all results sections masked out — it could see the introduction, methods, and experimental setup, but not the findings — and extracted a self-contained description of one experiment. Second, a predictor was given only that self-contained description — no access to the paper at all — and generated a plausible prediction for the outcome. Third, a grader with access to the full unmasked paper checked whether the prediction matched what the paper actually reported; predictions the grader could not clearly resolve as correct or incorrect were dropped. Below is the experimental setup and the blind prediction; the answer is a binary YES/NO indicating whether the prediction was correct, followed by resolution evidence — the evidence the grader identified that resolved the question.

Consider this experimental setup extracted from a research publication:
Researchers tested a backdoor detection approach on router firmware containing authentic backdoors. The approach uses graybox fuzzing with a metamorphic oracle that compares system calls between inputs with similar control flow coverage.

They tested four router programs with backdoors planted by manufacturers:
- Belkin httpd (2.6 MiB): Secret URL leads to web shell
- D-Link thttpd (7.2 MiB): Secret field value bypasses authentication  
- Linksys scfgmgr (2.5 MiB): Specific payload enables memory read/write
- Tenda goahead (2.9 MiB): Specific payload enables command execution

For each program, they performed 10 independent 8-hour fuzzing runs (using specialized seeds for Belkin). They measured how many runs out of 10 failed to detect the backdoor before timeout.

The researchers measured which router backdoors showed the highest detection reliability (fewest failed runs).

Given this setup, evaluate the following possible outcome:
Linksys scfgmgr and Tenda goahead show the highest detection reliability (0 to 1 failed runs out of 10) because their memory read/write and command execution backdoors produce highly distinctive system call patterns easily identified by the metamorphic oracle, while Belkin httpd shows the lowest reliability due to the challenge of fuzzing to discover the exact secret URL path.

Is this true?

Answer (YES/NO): NO